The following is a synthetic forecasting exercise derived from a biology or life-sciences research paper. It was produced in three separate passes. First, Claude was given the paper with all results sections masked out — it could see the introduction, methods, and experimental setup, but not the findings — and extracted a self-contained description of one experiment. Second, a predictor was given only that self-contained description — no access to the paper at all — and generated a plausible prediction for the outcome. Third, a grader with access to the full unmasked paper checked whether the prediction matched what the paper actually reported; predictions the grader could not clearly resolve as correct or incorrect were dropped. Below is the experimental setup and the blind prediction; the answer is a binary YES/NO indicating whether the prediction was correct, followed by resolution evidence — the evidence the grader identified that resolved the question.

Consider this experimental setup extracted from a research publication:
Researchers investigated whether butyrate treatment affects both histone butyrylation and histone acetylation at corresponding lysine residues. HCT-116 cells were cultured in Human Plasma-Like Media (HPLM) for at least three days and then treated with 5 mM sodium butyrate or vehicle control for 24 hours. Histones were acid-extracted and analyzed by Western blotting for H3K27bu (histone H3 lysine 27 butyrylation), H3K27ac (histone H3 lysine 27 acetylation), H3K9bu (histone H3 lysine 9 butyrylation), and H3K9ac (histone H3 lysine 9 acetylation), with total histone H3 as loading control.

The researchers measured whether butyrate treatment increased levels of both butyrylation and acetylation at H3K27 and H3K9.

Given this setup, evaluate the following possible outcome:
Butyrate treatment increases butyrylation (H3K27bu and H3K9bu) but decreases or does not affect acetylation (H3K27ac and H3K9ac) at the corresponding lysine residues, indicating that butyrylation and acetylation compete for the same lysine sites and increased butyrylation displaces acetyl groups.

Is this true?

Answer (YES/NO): NO